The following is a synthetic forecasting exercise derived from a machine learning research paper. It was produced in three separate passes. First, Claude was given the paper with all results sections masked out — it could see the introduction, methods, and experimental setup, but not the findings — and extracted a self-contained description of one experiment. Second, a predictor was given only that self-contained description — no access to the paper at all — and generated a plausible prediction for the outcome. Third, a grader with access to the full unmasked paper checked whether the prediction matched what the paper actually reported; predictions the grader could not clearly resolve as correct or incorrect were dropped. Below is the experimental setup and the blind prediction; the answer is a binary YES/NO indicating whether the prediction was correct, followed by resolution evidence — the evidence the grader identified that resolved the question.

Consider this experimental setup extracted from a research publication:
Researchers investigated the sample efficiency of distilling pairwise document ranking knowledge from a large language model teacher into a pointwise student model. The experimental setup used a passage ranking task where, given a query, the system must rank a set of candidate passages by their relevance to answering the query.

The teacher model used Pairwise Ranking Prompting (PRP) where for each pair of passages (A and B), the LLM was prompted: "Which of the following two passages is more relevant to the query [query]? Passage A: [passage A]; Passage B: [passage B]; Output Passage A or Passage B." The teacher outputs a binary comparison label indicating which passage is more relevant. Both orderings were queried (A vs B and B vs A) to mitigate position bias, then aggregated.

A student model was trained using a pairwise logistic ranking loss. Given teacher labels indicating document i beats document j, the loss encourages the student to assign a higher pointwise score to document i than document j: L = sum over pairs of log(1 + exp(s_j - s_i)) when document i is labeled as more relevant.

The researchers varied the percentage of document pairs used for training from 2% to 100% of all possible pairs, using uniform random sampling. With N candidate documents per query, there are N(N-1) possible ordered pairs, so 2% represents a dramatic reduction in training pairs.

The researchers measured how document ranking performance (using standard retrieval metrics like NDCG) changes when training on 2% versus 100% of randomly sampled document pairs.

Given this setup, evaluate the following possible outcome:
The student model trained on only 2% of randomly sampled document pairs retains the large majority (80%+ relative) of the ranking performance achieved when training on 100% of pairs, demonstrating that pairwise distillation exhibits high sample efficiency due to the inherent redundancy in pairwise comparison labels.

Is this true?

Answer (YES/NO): YES